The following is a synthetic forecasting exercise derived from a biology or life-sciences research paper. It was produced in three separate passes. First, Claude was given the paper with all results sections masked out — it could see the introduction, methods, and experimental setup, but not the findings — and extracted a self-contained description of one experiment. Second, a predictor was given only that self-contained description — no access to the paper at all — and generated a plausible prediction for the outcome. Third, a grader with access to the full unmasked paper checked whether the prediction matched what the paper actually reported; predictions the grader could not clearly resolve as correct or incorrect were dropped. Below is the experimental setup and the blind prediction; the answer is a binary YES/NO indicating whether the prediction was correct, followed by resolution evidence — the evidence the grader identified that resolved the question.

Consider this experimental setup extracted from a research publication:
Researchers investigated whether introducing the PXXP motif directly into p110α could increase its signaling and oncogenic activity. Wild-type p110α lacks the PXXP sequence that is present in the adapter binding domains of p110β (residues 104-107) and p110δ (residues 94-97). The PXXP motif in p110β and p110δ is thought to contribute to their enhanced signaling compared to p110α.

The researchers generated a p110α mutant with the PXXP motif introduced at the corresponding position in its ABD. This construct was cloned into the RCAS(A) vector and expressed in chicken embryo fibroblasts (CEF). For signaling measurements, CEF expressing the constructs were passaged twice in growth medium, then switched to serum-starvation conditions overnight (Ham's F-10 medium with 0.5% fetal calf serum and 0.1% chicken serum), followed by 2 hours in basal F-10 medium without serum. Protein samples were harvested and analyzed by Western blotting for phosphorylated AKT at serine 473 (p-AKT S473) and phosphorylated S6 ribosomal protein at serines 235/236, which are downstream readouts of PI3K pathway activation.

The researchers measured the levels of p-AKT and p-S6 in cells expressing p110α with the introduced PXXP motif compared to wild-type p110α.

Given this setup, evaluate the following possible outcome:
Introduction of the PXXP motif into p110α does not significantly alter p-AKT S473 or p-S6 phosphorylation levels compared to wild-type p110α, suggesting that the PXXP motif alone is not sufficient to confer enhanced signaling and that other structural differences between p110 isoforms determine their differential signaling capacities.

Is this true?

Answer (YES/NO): NO